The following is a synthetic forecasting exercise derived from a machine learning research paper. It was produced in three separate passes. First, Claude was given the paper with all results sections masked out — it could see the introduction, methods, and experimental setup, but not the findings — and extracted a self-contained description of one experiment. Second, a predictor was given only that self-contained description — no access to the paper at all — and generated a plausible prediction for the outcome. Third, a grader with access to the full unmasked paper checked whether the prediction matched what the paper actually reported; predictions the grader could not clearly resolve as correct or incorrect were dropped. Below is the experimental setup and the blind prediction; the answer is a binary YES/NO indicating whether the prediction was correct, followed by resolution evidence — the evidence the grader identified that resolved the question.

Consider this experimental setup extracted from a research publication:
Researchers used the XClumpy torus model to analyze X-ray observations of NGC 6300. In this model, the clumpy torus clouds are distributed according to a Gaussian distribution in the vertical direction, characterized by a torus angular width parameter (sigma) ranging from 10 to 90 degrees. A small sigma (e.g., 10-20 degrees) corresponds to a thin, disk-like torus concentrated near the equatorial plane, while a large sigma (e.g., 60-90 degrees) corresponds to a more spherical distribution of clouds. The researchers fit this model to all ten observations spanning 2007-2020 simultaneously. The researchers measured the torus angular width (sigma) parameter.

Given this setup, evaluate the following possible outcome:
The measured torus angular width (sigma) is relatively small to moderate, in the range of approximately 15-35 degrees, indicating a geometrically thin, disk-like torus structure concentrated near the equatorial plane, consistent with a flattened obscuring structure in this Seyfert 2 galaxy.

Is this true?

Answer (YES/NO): YES